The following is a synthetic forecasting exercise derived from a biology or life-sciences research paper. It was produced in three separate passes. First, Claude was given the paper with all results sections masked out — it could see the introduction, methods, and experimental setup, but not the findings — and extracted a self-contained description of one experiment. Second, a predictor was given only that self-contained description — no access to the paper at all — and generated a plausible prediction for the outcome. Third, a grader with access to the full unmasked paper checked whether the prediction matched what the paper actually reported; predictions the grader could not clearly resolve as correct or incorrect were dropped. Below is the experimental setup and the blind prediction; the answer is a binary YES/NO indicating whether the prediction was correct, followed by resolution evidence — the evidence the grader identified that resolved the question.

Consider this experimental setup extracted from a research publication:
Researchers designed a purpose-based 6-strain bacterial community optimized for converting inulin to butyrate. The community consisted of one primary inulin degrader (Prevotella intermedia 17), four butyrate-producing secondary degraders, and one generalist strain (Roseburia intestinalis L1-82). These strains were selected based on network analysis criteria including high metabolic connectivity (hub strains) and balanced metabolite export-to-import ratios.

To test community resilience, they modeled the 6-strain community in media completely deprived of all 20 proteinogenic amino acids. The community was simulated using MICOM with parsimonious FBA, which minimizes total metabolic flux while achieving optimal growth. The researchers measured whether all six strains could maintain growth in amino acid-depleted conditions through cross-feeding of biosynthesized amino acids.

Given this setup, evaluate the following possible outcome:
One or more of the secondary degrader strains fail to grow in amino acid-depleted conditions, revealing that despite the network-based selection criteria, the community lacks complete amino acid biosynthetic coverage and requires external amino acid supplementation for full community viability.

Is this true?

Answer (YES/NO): NO